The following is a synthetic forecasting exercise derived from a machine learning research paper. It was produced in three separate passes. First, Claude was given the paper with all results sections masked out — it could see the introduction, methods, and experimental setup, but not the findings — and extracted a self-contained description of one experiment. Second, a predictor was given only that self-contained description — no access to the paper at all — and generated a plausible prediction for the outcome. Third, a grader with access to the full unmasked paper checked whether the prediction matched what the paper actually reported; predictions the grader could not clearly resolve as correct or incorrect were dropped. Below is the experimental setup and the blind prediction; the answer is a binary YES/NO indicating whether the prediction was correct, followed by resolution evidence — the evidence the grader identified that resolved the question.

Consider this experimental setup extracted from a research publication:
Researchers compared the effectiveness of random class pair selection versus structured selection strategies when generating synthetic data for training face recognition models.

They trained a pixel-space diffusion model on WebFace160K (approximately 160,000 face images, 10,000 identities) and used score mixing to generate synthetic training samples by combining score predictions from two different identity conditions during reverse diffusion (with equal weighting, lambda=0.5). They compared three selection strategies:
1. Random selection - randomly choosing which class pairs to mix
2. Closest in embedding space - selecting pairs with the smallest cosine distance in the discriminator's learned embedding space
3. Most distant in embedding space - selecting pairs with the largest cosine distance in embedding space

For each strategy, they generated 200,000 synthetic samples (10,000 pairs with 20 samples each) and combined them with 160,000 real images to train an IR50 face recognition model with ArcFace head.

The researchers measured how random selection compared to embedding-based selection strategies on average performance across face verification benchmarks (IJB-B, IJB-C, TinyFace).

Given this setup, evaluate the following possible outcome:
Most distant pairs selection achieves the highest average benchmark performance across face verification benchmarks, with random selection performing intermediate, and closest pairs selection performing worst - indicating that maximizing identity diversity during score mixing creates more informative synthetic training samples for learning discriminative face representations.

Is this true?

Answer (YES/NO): YES